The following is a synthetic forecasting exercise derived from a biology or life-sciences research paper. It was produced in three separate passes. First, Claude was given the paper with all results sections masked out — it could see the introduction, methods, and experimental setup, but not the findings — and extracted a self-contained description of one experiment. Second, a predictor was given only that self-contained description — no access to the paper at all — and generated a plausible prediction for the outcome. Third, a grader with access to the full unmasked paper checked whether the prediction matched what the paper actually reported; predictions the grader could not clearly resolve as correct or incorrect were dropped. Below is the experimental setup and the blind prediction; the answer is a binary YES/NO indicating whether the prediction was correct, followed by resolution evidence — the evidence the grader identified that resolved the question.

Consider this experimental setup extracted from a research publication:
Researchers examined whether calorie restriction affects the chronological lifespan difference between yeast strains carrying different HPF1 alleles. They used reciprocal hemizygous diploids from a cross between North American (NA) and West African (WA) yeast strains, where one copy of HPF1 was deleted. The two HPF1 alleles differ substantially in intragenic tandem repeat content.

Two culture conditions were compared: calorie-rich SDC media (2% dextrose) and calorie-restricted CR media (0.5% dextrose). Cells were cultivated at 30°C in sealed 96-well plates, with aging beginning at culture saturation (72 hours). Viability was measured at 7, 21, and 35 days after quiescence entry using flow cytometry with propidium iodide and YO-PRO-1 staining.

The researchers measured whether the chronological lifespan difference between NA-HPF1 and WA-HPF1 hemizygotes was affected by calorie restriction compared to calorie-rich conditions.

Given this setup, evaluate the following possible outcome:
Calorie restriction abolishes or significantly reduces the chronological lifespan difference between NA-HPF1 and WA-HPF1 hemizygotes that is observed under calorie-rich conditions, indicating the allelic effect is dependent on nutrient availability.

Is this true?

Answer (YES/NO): NO